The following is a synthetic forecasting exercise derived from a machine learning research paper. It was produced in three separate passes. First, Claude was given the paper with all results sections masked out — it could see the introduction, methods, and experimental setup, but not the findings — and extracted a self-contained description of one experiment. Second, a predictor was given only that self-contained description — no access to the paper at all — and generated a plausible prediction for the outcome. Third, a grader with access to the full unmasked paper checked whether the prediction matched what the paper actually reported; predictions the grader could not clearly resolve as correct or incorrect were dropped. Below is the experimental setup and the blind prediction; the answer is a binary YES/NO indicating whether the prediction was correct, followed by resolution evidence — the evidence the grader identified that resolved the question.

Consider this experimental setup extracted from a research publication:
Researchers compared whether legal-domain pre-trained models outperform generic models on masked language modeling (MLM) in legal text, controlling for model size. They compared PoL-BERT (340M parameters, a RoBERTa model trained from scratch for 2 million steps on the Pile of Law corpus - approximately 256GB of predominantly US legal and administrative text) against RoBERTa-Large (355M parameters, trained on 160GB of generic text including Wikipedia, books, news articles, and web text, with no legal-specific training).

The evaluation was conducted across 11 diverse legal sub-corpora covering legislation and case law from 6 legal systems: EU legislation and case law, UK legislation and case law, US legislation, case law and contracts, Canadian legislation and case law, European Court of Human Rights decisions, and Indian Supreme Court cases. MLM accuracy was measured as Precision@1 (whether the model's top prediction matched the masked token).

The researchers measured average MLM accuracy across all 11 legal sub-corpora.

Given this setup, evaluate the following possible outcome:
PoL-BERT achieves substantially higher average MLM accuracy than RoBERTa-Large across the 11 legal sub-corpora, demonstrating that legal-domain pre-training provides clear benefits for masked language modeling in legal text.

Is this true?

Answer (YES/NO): NO